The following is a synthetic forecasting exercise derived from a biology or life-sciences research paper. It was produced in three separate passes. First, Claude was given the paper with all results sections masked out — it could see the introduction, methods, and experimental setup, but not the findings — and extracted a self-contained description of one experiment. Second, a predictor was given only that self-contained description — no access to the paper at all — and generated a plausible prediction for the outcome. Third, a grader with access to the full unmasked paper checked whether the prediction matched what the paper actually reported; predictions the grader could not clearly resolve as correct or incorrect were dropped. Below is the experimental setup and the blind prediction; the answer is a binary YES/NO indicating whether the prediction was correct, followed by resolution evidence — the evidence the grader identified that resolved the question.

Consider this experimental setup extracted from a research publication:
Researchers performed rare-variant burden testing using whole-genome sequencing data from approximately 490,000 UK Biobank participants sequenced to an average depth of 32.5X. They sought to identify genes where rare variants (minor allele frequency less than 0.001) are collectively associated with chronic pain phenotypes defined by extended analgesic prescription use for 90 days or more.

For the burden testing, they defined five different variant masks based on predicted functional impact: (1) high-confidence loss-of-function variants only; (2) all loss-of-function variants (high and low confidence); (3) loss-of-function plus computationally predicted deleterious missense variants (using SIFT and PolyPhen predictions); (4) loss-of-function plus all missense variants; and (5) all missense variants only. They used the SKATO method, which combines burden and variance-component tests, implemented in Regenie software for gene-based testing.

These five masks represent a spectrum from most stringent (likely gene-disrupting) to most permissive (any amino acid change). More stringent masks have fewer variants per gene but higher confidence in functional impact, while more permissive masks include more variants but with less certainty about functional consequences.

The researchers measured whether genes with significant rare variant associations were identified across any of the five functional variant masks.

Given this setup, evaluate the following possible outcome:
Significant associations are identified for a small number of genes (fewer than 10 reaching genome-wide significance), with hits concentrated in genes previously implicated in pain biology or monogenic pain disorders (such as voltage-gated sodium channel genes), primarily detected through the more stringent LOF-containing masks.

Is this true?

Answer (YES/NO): NO